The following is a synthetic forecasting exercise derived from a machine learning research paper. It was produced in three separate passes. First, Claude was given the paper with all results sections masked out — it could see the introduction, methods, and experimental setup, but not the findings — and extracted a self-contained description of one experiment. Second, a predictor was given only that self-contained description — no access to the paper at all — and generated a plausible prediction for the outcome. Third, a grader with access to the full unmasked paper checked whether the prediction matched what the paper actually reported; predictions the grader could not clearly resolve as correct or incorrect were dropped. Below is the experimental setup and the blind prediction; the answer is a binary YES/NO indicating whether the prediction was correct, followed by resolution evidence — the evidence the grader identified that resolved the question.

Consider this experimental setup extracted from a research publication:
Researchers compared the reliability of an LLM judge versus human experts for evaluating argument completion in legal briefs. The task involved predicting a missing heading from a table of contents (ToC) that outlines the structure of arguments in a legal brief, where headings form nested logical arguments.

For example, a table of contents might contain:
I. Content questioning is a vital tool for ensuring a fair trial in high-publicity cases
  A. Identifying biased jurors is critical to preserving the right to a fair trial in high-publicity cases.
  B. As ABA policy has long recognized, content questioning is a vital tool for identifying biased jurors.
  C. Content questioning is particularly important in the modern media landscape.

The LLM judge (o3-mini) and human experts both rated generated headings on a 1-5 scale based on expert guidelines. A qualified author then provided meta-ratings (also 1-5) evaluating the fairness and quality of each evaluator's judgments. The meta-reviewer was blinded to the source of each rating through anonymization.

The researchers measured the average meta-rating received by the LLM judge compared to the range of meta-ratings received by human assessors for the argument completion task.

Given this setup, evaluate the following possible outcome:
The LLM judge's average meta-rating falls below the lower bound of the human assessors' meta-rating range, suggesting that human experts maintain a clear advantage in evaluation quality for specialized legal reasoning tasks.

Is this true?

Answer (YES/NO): NO